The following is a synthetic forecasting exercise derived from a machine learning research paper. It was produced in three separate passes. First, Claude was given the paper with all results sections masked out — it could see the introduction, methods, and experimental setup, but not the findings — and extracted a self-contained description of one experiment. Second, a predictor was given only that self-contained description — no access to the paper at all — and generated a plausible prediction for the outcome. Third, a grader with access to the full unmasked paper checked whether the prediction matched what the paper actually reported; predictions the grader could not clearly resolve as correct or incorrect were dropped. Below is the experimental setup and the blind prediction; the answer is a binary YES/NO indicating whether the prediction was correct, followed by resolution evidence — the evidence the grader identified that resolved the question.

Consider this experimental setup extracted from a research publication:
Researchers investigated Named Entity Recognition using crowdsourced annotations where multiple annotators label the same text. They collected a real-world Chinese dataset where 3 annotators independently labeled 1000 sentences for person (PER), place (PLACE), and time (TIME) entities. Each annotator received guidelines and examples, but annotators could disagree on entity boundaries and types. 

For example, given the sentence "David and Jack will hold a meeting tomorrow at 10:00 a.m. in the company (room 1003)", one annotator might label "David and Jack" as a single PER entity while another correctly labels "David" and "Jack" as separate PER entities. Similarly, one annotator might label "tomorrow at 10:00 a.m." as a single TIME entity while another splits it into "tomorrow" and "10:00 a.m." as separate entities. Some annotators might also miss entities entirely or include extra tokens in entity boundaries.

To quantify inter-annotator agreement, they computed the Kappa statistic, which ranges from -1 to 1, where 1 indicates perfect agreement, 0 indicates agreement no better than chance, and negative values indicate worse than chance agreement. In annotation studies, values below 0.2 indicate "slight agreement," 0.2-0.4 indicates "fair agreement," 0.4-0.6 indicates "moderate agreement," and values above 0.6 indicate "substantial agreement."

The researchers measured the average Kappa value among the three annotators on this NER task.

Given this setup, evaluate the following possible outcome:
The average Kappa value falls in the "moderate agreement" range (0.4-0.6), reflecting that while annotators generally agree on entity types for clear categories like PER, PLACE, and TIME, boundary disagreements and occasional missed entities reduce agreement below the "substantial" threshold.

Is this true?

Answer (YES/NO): NO